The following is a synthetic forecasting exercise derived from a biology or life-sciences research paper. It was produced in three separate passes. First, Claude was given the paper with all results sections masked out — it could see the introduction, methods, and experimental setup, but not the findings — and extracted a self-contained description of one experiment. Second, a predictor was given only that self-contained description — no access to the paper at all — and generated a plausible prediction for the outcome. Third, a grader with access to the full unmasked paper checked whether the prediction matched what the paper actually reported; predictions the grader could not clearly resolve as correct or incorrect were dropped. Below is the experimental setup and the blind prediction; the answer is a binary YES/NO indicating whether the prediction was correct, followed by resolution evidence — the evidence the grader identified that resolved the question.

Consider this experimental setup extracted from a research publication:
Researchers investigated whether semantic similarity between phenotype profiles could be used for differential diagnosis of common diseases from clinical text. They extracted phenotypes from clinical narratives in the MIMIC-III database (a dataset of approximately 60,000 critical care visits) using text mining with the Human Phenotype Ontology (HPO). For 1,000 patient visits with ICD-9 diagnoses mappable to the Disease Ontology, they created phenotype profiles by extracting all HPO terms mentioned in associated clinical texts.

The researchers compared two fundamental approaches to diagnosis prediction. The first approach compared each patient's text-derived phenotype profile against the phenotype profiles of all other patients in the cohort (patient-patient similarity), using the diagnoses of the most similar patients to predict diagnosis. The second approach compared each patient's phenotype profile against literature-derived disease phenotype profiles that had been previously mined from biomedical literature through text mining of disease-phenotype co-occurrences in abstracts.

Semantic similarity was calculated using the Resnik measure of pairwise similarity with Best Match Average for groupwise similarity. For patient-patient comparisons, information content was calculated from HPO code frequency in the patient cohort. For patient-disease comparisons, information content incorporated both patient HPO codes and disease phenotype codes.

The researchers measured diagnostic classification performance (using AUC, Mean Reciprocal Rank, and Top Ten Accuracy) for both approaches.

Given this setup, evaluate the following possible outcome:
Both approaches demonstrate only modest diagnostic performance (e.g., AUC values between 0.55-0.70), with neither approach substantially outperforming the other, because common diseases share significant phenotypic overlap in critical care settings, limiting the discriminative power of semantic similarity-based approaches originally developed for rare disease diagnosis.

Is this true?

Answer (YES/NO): NO